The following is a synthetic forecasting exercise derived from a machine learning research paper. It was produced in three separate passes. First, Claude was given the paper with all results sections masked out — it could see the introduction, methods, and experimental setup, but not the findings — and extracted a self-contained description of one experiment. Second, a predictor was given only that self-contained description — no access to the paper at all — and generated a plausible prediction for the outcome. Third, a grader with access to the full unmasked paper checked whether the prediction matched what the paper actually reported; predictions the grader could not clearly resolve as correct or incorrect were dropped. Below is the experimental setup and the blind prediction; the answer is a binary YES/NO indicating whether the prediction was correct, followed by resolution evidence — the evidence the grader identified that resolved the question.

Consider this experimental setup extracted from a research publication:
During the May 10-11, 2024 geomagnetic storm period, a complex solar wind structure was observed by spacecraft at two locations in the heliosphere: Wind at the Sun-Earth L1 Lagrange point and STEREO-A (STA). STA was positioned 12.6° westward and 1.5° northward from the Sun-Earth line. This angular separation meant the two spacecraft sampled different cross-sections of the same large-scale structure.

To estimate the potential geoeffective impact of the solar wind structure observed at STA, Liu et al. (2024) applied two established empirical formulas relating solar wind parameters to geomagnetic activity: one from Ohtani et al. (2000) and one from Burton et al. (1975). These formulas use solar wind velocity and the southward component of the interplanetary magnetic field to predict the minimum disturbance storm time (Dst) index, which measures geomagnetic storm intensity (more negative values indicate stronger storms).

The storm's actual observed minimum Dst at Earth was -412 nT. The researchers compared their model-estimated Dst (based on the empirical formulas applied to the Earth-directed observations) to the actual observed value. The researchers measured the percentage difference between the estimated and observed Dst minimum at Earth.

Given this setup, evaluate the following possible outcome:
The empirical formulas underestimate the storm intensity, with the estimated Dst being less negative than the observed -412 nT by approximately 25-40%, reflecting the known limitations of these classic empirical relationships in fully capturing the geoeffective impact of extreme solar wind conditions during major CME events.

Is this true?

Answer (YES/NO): NO